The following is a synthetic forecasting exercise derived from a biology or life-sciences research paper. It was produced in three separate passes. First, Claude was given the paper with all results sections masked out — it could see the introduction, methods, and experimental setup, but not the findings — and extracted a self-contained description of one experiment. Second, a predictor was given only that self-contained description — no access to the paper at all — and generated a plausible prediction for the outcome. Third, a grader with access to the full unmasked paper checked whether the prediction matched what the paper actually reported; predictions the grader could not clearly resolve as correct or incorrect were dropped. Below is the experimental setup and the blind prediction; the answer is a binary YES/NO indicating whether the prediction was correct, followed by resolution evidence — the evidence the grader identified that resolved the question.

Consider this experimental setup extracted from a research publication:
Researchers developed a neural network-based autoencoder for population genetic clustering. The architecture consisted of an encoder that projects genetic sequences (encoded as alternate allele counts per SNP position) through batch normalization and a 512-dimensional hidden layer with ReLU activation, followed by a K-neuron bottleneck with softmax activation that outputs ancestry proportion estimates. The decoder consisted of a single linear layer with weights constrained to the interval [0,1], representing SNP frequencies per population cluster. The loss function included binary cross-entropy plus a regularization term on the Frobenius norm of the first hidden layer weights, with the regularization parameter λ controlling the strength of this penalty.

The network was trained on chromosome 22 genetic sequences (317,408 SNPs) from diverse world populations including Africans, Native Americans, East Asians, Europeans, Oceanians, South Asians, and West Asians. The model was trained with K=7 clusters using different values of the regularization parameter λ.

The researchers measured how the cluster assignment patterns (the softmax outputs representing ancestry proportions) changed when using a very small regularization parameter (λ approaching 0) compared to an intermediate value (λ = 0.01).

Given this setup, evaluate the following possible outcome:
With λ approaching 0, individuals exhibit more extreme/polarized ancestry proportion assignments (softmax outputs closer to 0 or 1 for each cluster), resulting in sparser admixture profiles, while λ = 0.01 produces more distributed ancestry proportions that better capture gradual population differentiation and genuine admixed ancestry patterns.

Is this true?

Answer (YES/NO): YES